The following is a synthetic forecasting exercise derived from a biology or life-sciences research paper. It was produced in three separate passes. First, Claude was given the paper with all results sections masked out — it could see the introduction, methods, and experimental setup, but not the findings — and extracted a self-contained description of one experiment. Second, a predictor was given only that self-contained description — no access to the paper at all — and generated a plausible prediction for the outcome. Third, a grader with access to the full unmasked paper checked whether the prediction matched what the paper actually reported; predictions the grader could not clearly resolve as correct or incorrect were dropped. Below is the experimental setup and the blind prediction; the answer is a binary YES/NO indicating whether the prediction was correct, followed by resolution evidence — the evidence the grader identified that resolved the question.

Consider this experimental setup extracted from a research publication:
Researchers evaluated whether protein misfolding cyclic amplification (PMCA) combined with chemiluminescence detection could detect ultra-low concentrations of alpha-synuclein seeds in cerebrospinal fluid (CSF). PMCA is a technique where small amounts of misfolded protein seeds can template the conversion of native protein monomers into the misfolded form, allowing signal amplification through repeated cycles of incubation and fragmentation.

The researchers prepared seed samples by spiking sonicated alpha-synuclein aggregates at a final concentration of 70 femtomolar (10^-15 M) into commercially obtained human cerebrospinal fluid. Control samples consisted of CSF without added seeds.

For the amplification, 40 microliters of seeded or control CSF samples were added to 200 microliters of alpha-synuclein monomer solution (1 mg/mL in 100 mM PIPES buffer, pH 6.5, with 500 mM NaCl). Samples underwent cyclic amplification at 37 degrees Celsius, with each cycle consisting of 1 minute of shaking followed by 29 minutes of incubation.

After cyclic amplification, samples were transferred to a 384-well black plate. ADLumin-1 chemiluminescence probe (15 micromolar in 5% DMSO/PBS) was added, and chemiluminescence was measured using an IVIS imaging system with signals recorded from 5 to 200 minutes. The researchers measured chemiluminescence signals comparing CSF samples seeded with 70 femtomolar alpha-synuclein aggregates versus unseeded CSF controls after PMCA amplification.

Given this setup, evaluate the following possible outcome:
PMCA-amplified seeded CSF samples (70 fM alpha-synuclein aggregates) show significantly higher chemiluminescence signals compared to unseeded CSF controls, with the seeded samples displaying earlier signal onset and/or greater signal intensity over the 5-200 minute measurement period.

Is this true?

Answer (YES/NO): YES